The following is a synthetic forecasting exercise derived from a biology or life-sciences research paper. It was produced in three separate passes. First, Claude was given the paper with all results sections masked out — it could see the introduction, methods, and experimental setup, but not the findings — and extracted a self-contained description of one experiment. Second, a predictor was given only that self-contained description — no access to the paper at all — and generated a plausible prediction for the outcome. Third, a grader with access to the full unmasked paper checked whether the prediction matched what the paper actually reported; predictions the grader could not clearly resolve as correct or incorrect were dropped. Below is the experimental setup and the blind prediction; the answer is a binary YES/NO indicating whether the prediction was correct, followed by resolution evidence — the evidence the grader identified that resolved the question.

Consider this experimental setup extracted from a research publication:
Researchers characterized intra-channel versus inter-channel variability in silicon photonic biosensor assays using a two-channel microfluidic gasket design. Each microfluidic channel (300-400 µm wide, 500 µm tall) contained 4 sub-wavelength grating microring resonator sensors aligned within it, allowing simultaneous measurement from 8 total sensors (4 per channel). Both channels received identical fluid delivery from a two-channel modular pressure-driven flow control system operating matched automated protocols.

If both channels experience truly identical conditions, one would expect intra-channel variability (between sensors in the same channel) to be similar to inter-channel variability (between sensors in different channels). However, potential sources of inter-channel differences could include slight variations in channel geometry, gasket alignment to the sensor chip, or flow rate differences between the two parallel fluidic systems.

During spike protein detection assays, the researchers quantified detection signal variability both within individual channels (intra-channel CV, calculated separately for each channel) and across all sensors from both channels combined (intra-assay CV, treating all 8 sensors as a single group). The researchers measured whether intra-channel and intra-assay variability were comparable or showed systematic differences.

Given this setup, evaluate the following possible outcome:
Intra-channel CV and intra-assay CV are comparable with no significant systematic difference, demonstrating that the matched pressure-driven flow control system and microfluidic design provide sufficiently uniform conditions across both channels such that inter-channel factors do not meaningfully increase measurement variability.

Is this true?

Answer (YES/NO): NO